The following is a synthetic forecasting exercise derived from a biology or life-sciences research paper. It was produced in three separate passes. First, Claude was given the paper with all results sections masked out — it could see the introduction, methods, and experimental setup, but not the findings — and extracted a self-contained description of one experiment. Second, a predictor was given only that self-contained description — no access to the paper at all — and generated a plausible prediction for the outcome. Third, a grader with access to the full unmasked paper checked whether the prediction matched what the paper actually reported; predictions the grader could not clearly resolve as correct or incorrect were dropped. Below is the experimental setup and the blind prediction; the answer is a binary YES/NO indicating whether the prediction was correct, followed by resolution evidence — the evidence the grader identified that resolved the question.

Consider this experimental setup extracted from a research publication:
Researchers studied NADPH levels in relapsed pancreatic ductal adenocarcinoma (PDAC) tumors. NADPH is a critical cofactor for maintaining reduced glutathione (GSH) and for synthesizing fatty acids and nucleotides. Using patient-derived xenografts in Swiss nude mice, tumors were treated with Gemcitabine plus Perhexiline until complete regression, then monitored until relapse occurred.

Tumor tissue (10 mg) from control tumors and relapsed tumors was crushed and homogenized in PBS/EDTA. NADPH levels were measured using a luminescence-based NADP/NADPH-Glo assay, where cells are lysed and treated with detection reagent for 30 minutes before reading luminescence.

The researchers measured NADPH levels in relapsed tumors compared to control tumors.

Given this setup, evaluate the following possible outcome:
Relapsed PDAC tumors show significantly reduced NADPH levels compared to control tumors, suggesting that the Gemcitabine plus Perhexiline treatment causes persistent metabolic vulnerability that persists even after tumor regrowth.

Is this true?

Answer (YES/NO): NO